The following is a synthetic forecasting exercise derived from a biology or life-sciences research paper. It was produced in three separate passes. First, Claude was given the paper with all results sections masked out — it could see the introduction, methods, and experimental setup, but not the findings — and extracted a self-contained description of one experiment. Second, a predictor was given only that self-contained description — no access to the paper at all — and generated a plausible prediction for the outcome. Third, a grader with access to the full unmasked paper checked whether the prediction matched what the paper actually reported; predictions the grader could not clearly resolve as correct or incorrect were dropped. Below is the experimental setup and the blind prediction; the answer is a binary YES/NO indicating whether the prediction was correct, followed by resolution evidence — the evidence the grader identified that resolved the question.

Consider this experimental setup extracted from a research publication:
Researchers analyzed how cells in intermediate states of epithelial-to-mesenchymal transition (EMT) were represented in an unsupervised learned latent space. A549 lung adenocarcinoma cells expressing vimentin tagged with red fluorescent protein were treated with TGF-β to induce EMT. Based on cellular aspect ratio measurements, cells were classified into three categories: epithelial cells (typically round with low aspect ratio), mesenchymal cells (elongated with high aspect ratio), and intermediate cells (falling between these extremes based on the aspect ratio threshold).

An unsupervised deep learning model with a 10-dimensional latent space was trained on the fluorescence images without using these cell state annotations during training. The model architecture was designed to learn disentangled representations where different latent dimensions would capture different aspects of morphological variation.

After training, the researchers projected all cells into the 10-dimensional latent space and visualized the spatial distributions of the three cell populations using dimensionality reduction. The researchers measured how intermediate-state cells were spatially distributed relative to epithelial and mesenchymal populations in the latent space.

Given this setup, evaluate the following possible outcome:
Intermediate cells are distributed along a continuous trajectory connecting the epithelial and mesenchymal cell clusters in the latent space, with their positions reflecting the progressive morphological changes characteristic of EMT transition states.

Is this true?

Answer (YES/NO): YES